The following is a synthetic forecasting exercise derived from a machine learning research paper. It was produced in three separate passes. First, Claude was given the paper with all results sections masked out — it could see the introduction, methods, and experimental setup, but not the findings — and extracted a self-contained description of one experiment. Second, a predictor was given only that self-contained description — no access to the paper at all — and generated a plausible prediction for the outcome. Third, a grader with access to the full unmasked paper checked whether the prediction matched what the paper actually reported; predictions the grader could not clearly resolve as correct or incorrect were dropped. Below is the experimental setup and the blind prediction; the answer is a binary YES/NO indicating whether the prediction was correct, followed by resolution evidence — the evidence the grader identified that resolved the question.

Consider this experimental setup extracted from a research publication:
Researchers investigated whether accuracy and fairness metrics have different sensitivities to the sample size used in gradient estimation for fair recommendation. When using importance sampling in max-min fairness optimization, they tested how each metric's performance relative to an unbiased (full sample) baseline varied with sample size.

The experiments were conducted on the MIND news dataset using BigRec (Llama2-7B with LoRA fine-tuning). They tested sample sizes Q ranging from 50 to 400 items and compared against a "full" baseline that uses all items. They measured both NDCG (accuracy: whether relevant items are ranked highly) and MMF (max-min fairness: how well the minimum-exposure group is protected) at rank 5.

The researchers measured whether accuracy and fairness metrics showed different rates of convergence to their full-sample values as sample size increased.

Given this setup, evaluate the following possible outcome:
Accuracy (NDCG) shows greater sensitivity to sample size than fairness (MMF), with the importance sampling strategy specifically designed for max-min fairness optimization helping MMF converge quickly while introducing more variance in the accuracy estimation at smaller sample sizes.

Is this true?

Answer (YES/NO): NO